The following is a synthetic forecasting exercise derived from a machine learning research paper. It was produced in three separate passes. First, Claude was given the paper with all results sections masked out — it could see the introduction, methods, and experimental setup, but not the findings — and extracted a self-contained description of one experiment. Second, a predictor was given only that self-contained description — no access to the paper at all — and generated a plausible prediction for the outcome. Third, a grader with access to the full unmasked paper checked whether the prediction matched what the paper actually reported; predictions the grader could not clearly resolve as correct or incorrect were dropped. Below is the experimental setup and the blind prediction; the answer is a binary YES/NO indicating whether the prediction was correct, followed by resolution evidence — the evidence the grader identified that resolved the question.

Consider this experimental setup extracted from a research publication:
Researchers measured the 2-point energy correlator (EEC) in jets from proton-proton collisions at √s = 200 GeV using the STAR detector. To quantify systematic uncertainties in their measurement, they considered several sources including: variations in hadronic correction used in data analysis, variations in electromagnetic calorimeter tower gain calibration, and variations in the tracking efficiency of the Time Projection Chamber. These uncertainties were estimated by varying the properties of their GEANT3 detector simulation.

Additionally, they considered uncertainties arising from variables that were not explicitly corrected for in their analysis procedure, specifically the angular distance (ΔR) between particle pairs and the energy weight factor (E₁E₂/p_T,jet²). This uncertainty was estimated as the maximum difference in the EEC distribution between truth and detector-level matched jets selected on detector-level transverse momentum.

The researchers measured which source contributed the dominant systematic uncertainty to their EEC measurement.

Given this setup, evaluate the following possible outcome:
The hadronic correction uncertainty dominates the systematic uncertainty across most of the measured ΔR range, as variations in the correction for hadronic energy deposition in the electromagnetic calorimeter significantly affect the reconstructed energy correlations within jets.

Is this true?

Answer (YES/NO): NO